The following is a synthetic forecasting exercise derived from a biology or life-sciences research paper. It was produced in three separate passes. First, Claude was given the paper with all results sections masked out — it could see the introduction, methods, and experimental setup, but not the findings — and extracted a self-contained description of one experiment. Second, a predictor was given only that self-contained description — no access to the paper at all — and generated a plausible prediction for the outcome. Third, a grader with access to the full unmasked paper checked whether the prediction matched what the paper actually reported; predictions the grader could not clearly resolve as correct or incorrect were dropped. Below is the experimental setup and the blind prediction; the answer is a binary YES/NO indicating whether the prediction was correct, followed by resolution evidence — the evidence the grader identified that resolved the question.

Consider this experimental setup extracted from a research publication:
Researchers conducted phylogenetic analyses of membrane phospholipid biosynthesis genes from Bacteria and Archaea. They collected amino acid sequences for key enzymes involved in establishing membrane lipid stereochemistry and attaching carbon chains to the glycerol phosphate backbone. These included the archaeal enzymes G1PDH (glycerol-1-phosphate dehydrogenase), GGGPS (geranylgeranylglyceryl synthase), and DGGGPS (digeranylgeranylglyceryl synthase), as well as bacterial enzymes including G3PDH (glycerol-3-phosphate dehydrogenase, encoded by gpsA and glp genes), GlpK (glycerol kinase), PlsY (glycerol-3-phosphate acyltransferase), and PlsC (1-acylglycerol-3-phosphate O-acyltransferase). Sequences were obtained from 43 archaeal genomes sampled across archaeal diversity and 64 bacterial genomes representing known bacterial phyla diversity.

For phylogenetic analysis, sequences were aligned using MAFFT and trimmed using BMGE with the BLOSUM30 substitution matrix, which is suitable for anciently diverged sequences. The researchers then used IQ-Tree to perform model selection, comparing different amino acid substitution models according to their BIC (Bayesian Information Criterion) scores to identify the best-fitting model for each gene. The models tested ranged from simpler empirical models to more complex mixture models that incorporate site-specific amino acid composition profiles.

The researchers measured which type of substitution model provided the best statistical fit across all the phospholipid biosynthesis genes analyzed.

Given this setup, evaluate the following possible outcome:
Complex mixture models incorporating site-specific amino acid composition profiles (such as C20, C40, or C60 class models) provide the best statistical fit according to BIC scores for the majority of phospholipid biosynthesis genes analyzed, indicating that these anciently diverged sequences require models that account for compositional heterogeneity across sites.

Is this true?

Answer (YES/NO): YES